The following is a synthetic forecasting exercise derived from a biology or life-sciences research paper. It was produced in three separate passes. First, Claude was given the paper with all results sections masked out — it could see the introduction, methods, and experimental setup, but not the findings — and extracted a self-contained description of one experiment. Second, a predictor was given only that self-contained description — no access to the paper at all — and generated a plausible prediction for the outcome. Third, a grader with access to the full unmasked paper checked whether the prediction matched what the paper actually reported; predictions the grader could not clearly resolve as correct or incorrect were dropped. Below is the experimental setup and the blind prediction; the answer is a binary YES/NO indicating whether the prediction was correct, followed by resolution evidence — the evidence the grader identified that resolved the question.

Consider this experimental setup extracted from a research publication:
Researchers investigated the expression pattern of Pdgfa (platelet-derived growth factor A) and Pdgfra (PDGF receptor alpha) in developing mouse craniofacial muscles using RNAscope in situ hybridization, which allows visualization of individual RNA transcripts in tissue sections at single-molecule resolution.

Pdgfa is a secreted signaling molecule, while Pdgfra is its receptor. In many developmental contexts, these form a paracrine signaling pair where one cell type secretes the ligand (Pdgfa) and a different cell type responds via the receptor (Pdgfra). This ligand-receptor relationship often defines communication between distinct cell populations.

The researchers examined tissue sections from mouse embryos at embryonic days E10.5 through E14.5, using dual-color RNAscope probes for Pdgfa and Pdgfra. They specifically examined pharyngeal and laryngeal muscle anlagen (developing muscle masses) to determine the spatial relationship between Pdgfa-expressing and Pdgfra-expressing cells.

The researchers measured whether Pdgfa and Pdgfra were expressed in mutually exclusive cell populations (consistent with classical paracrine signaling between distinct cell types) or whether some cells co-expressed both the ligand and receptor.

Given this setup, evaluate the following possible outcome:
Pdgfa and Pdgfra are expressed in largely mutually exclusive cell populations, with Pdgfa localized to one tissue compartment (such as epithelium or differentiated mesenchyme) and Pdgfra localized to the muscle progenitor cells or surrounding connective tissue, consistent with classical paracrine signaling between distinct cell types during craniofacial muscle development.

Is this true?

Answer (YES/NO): NO